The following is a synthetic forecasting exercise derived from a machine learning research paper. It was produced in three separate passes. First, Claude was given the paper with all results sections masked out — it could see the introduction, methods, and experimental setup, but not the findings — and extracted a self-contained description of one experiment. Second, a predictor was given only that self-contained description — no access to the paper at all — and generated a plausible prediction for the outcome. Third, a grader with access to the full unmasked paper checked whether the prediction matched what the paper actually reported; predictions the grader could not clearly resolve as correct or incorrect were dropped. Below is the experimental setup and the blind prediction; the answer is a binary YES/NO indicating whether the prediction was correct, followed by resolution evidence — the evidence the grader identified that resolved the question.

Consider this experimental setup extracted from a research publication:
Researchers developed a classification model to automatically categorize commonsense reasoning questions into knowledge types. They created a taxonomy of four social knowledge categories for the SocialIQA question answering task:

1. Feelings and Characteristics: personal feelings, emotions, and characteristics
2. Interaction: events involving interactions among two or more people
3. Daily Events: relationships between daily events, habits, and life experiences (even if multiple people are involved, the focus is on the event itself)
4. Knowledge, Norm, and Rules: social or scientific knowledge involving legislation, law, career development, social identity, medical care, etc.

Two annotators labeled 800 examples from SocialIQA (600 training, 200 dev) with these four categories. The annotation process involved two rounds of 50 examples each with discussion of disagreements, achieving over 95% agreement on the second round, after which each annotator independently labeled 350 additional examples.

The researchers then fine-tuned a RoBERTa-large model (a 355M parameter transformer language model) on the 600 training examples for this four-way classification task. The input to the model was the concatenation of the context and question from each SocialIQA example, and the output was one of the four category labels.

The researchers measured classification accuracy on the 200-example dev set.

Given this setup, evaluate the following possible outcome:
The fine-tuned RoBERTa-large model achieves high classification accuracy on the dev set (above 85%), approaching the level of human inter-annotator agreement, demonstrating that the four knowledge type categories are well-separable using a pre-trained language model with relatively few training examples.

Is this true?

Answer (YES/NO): NO